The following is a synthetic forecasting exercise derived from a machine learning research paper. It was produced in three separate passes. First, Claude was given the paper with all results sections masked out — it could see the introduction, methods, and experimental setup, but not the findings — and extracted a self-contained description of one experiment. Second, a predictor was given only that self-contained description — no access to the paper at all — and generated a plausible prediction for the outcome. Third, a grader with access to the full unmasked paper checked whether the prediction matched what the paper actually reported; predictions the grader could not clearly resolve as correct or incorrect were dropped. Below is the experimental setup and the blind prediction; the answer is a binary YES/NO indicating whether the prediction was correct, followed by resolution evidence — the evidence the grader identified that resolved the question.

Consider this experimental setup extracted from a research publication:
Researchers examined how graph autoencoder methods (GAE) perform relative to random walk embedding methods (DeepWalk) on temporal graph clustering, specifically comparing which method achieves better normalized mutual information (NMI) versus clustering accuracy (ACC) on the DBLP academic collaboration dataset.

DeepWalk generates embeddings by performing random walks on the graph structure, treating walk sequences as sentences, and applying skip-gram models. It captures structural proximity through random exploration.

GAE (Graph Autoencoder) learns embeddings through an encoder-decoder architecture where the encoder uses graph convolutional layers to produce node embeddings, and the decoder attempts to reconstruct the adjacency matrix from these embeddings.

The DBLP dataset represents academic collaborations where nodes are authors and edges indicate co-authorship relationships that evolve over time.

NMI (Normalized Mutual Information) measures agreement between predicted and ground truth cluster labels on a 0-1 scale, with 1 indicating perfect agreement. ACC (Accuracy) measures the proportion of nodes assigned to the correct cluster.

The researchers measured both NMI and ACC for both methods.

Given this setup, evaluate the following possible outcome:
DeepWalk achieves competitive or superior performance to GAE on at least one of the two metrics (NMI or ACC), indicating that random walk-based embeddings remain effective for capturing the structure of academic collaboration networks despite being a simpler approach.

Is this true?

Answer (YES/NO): YES